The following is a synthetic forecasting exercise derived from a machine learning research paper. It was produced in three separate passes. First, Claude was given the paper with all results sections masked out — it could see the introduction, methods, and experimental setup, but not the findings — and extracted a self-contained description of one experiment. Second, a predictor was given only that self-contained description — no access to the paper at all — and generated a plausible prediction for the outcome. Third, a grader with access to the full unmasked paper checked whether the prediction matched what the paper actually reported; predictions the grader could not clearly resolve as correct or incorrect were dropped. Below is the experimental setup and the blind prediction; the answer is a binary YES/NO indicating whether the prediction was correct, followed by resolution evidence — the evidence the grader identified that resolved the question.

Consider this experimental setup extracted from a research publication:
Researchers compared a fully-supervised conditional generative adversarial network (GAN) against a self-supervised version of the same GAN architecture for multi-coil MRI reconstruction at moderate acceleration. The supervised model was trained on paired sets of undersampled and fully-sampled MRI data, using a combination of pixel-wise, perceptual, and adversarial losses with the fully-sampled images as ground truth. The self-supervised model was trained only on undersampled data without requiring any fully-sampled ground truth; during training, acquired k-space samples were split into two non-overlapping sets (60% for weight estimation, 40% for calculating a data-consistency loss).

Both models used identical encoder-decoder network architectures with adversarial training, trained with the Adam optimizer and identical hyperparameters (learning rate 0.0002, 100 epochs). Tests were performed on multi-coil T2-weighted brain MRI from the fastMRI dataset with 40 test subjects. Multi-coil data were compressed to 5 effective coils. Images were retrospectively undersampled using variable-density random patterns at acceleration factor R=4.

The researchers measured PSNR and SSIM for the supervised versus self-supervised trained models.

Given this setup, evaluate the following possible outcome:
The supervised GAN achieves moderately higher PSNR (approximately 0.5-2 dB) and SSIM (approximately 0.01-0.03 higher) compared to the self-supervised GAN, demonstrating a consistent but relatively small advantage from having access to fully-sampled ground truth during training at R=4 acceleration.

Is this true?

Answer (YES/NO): NO